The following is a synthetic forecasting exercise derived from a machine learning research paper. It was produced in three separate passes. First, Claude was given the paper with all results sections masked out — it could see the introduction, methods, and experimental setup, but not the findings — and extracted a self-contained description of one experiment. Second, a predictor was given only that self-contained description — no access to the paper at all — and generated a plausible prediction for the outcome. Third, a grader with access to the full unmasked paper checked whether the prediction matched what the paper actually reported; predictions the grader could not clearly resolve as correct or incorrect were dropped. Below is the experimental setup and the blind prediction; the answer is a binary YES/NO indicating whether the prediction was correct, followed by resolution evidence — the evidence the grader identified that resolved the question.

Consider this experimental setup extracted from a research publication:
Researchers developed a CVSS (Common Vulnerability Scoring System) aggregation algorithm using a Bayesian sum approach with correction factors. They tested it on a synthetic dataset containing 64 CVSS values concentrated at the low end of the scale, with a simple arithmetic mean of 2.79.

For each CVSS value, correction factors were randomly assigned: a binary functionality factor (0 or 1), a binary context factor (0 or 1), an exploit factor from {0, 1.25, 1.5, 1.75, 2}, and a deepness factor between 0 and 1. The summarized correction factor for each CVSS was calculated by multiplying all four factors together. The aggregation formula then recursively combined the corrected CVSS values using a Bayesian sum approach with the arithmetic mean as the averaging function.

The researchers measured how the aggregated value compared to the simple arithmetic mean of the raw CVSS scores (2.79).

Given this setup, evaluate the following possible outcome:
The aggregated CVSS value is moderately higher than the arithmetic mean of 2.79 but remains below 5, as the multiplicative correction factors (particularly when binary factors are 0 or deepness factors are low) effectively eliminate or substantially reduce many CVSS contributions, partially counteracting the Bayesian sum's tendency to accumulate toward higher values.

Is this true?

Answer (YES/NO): NO